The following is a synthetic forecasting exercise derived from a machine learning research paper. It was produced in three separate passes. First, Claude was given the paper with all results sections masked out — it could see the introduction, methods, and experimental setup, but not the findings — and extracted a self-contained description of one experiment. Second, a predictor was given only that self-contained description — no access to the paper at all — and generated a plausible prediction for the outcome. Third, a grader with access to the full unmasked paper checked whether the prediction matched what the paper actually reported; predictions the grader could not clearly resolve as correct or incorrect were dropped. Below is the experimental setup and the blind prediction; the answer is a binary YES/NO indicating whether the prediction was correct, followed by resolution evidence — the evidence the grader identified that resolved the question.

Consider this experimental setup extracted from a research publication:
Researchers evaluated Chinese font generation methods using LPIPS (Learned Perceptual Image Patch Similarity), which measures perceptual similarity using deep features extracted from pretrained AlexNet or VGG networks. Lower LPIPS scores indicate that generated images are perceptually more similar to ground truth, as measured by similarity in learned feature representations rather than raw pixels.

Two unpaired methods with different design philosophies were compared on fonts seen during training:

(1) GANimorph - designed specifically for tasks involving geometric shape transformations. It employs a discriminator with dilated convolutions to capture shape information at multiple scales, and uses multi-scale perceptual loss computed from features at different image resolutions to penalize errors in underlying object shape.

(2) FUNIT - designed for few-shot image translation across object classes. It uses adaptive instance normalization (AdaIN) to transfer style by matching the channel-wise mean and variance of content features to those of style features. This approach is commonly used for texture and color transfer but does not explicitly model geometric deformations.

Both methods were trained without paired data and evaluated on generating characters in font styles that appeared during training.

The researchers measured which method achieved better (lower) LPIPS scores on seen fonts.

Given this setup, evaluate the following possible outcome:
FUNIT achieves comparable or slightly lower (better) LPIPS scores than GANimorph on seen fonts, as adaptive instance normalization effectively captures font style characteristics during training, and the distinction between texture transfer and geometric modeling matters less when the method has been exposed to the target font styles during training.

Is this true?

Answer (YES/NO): YES